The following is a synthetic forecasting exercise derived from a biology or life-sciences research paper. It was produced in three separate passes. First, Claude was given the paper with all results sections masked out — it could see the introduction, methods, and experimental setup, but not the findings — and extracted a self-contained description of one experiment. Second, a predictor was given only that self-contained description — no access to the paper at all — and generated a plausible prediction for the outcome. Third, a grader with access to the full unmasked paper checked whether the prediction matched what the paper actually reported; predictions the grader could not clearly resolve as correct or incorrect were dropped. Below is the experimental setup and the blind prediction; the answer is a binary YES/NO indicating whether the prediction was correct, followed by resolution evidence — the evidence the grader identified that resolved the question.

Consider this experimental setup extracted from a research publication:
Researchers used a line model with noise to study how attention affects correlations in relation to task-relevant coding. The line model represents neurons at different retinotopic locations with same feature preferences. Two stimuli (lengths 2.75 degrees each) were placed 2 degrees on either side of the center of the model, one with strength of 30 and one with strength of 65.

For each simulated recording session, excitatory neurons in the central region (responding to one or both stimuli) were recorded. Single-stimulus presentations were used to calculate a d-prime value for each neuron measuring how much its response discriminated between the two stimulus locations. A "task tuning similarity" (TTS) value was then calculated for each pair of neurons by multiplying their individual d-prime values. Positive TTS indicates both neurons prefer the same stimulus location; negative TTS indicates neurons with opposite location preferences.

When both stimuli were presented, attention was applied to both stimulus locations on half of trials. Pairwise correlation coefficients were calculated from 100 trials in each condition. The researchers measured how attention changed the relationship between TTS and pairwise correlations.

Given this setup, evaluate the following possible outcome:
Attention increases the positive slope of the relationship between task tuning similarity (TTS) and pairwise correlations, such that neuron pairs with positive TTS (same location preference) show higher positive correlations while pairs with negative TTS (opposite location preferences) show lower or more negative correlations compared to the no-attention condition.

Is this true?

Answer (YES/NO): NO